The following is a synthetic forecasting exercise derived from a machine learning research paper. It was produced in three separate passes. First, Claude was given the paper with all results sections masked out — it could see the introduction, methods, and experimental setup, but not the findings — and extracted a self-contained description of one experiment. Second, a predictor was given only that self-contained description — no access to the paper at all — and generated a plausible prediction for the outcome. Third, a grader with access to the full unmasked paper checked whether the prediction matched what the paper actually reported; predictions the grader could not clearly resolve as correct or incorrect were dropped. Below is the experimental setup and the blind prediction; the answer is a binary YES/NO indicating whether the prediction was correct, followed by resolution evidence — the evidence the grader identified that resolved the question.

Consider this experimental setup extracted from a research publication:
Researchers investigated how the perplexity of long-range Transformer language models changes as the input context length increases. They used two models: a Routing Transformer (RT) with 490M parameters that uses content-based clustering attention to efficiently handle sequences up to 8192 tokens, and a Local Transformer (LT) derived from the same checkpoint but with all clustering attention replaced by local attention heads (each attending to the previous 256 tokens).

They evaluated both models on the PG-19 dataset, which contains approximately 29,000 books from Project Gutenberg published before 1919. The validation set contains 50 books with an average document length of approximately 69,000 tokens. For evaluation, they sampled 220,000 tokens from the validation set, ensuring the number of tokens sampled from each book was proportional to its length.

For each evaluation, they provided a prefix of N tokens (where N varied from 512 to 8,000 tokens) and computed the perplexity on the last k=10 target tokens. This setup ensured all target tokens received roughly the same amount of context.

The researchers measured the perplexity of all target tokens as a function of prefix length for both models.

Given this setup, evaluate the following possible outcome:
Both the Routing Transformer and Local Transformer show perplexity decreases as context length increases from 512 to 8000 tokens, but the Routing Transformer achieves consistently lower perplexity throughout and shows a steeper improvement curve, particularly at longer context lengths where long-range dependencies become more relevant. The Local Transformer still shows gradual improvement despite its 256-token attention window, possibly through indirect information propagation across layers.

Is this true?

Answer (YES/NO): NO